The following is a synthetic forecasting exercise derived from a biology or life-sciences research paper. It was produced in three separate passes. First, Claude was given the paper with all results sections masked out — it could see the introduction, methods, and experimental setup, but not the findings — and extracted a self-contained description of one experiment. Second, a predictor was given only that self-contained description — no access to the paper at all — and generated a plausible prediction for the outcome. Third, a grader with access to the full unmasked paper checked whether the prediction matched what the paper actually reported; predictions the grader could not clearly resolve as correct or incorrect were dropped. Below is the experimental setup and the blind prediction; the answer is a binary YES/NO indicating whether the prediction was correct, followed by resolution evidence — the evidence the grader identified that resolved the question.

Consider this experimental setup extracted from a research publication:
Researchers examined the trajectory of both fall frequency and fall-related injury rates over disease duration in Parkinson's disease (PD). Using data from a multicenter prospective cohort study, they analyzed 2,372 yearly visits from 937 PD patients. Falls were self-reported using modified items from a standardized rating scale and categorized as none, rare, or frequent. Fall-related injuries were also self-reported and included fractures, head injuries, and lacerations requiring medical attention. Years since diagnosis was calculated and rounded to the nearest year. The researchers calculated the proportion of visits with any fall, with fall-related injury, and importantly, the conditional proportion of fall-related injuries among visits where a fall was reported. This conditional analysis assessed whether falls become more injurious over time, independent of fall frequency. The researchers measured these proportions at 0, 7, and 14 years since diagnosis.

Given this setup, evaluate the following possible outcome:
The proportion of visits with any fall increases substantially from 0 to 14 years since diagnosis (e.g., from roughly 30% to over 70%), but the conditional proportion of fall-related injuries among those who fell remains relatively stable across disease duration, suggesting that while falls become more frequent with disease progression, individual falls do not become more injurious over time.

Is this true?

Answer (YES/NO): NO